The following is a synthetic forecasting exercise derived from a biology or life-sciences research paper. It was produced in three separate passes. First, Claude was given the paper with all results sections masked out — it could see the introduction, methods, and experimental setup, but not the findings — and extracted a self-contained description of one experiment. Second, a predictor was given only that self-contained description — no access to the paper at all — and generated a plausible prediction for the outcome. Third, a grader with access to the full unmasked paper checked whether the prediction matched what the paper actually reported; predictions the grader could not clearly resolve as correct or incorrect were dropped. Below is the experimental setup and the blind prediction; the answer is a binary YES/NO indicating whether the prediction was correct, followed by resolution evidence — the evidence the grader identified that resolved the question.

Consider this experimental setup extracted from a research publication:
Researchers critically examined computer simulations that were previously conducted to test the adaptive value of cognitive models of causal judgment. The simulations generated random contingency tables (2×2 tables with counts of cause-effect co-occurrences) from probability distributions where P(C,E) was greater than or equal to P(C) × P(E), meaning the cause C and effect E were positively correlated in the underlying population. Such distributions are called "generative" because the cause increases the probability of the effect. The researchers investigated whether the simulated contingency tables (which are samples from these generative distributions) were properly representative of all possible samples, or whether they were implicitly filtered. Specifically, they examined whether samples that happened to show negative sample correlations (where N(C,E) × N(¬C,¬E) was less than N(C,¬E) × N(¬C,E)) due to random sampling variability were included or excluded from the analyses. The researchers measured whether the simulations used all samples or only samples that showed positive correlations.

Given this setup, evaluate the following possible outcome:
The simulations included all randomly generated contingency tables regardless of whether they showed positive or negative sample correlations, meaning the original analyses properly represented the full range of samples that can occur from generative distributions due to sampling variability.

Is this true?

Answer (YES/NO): NO